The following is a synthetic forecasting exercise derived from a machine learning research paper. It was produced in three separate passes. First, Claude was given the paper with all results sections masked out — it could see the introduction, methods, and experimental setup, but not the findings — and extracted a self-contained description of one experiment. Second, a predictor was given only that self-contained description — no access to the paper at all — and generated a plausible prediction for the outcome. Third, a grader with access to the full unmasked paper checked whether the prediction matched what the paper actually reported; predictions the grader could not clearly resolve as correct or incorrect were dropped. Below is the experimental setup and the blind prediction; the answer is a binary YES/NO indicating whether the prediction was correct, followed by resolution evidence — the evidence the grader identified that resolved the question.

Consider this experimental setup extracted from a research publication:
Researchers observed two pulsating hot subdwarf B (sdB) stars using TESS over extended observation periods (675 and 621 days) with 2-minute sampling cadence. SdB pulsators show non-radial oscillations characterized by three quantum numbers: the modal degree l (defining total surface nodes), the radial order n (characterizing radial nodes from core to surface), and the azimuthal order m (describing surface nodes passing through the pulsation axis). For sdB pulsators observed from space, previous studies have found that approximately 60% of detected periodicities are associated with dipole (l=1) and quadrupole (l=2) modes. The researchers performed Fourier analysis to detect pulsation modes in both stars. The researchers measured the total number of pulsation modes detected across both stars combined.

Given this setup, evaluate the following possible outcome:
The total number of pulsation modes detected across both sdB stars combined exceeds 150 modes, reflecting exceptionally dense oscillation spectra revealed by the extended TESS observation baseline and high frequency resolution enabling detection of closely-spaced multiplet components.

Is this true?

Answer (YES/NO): NO